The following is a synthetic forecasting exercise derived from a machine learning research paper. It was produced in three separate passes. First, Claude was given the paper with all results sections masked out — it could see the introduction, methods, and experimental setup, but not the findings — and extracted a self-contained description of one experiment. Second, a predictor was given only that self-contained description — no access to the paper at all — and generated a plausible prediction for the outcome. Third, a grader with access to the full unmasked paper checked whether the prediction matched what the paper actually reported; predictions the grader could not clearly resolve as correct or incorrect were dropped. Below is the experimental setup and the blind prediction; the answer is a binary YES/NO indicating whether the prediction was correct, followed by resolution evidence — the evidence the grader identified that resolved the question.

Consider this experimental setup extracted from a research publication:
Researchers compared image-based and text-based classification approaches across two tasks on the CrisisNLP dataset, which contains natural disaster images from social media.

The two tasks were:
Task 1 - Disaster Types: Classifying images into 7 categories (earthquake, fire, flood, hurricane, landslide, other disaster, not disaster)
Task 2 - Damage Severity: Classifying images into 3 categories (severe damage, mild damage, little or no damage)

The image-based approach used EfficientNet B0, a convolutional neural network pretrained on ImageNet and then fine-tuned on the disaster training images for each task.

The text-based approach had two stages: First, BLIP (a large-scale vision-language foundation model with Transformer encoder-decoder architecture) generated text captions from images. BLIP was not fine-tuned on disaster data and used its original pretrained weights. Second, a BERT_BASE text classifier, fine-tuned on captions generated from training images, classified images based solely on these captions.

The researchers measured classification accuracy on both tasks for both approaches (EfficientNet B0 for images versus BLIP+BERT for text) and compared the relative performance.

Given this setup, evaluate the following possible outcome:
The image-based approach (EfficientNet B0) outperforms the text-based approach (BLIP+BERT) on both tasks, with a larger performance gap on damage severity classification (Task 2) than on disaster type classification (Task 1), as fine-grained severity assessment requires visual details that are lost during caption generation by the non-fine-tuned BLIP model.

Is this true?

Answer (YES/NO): NO